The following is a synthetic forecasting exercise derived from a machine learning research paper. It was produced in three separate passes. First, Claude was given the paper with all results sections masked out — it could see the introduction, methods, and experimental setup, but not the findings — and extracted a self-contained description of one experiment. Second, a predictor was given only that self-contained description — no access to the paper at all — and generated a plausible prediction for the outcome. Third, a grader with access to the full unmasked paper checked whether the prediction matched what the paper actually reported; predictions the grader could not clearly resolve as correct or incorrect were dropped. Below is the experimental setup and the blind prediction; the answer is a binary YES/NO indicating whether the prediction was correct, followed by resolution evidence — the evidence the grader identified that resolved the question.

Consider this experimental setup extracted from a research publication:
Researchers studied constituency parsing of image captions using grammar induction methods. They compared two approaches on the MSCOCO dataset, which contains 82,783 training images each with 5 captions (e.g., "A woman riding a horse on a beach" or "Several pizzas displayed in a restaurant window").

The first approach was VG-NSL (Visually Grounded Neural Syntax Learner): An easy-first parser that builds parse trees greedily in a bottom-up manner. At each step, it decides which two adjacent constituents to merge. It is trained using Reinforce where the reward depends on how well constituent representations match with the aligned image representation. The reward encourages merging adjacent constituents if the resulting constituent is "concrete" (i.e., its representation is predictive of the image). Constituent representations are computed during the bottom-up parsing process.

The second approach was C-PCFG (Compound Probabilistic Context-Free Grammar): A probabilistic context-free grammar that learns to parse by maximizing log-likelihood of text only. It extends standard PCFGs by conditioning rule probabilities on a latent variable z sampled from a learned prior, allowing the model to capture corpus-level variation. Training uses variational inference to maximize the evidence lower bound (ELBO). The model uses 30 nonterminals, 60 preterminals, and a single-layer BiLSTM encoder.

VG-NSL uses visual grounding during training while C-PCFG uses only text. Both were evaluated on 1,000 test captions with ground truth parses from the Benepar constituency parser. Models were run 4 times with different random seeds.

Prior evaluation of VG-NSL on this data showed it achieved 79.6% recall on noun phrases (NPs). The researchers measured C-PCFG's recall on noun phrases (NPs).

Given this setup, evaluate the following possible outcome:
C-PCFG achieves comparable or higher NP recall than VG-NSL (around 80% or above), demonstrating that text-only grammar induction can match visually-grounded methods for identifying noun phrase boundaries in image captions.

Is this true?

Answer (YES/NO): NO